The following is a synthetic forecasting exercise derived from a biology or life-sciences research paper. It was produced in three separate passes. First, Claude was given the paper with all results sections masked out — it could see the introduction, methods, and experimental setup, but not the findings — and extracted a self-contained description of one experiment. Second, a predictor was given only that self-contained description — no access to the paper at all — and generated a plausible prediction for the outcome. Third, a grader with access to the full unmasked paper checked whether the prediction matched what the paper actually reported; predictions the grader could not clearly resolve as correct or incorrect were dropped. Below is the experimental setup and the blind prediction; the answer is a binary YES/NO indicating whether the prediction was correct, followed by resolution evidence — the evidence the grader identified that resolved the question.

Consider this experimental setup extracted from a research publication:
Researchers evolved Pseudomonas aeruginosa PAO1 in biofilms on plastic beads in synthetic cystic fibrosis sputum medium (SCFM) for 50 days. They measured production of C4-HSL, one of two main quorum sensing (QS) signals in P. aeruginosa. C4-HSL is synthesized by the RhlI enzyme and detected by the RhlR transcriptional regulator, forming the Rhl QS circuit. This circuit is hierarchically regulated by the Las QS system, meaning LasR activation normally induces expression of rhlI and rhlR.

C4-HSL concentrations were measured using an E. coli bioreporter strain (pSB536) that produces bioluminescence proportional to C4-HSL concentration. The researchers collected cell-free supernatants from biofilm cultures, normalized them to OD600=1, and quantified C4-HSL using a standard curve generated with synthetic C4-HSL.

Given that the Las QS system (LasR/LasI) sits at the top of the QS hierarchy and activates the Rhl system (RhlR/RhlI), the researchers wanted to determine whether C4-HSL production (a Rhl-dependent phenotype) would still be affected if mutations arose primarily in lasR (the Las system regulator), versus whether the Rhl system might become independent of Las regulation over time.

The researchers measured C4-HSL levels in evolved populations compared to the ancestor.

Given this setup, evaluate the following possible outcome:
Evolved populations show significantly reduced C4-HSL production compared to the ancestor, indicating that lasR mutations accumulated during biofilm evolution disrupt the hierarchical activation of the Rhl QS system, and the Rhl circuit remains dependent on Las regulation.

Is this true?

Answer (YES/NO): NO